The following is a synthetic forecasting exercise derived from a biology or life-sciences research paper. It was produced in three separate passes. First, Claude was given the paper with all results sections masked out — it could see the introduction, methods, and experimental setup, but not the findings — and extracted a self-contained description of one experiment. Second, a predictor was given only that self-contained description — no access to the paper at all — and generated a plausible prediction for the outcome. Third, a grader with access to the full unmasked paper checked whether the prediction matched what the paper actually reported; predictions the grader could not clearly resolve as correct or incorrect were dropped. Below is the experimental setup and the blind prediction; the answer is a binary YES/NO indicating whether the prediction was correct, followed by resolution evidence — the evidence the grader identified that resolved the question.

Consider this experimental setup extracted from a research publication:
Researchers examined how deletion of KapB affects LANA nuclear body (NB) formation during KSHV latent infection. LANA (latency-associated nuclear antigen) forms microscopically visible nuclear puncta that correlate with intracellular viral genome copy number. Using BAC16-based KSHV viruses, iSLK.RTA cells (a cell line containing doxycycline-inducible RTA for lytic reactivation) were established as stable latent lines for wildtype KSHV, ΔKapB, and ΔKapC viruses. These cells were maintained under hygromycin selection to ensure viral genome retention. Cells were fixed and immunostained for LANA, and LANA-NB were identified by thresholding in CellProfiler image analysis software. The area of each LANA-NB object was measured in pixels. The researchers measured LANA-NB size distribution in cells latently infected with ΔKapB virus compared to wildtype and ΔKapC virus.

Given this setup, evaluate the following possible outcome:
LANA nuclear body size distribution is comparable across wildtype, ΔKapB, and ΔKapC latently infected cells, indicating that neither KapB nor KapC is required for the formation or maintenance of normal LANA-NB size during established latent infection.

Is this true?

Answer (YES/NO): NO